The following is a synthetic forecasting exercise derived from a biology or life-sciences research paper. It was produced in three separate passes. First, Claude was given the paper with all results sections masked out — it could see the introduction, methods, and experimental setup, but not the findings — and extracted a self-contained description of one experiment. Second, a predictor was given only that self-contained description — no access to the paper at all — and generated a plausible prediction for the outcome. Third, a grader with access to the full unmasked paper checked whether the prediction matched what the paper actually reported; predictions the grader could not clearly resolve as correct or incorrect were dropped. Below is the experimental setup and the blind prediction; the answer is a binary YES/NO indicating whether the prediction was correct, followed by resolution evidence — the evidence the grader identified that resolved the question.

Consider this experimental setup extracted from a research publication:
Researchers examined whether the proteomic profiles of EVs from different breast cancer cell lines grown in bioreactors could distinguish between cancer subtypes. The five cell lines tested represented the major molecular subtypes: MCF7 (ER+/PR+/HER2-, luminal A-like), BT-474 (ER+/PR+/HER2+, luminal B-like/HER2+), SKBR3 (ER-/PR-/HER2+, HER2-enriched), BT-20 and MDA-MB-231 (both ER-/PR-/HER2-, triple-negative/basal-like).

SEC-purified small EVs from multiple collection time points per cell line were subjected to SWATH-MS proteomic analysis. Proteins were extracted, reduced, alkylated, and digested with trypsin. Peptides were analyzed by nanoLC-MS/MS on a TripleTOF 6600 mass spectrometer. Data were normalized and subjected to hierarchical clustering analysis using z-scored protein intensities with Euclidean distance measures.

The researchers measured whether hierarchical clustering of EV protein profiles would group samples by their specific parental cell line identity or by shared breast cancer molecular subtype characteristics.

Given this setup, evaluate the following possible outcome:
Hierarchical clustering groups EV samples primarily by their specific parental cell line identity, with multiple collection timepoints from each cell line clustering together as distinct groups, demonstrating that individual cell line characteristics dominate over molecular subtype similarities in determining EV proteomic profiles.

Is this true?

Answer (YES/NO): NO